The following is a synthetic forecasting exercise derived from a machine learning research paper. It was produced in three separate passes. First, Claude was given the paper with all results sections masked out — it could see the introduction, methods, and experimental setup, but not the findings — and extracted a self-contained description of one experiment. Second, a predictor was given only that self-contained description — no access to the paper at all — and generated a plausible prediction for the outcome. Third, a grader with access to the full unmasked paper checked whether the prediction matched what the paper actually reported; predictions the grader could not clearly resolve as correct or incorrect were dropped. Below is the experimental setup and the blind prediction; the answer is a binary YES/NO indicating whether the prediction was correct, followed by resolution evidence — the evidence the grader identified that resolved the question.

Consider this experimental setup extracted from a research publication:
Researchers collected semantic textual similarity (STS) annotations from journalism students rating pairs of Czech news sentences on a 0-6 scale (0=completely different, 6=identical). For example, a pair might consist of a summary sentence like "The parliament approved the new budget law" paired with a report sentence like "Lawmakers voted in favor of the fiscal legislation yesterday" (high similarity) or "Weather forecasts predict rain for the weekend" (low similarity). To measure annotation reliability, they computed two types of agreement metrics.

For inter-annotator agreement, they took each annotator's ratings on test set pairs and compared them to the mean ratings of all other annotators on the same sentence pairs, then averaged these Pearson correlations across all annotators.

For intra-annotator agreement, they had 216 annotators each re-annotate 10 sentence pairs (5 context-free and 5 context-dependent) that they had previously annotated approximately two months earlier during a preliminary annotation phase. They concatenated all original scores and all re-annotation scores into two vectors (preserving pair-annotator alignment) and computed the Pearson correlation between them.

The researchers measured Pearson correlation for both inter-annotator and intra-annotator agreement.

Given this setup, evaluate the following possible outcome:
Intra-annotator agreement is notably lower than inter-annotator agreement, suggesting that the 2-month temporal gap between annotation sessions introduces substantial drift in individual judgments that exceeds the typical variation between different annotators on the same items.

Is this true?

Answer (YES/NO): YES